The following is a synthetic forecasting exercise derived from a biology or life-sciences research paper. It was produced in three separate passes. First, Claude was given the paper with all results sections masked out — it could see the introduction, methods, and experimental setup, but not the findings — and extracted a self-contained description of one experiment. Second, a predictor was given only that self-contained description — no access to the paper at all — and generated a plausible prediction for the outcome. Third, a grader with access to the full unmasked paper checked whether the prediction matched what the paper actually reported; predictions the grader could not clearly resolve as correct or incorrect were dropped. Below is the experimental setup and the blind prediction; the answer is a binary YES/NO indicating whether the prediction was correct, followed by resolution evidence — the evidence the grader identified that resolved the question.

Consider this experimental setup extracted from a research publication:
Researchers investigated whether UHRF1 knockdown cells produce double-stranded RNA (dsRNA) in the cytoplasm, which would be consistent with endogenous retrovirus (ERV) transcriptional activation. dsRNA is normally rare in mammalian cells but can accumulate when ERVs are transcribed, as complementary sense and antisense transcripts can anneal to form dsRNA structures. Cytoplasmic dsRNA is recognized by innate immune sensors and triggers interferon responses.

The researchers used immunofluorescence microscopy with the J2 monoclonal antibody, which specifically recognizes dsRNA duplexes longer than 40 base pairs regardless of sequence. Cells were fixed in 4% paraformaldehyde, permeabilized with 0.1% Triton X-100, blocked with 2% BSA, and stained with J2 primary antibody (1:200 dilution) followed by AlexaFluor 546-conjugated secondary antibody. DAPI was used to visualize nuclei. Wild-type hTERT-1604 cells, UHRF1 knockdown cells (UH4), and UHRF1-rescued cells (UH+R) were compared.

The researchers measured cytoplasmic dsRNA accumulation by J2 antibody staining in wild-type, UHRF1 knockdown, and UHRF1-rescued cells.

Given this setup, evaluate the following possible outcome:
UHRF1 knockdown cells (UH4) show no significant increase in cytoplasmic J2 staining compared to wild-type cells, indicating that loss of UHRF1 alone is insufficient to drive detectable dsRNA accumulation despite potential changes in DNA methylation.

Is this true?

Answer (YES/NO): NO